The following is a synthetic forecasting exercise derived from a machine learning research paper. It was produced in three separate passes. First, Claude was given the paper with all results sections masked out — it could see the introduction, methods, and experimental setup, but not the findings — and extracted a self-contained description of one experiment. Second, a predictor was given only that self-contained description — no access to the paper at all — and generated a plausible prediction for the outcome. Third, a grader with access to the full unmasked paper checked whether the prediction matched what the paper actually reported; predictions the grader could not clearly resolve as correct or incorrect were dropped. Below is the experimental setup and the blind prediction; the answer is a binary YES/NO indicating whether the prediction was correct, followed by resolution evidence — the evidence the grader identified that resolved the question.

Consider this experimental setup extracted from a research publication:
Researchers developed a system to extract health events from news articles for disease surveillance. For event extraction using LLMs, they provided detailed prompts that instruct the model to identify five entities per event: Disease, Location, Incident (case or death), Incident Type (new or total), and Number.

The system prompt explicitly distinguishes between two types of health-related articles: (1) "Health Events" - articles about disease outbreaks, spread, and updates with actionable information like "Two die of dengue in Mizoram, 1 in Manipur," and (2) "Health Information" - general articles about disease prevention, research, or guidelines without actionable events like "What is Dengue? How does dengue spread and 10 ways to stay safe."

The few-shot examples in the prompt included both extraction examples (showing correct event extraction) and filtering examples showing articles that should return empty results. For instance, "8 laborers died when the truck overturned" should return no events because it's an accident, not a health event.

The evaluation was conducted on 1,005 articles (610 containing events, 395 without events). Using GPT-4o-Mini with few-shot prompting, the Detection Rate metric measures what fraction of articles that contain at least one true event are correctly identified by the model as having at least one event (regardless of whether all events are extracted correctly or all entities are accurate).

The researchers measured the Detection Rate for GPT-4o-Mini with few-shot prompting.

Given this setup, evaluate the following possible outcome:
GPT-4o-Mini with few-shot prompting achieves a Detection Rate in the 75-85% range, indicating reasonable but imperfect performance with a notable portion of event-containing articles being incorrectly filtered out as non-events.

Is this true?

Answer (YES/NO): NO